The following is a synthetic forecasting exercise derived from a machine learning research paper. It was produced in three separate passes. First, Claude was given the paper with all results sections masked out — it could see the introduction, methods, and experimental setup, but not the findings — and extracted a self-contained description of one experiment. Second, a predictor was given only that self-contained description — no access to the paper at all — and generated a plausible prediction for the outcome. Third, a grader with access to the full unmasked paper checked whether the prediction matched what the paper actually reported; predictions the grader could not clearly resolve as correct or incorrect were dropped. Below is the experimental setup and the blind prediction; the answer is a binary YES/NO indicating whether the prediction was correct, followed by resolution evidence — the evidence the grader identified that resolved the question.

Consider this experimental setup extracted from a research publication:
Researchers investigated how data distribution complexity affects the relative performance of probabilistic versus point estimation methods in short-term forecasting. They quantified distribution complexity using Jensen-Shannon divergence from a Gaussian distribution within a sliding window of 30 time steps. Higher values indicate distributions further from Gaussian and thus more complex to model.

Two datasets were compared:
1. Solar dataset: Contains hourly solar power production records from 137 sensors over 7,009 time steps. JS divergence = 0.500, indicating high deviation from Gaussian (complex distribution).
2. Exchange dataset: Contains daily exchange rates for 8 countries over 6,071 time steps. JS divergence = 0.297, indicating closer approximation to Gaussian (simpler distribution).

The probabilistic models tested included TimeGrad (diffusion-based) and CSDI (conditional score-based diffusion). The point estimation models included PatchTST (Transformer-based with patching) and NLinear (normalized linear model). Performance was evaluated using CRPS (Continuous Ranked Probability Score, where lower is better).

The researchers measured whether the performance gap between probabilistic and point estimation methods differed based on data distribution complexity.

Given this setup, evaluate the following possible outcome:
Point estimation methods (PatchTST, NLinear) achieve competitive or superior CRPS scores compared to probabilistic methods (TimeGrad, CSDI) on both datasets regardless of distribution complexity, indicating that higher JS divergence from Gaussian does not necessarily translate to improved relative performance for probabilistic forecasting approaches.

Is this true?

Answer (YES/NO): NO